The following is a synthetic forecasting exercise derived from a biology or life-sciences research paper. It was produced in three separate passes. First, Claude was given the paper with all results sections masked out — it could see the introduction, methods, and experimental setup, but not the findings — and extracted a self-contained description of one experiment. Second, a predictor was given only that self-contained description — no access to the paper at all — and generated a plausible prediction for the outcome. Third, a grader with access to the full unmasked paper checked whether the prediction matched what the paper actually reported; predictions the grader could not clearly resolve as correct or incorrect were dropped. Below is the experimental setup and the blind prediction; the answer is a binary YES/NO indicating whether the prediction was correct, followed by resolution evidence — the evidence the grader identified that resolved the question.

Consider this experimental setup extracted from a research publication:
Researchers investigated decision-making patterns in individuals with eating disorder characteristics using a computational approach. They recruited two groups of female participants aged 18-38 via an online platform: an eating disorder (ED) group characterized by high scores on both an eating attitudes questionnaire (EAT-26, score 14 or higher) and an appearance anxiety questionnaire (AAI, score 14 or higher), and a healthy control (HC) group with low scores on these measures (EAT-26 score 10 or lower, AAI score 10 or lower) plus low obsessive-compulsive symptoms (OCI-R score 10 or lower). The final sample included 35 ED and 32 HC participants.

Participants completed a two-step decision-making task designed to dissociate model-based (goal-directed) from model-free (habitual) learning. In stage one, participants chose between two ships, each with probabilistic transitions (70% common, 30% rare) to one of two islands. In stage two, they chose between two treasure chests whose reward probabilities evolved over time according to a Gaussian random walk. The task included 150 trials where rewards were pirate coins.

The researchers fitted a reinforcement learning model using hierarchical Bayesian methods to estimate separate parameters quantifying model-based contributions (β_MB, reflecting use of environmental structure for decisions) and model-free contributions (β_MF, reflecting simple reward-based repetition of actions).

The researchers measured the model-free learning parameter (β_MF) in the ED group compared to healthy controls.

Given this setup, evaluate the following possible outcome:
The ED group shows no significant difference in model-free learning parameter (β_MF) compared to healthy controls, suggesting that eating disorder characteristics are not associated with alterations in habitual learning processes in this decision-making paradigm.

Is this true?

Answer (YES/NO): NO